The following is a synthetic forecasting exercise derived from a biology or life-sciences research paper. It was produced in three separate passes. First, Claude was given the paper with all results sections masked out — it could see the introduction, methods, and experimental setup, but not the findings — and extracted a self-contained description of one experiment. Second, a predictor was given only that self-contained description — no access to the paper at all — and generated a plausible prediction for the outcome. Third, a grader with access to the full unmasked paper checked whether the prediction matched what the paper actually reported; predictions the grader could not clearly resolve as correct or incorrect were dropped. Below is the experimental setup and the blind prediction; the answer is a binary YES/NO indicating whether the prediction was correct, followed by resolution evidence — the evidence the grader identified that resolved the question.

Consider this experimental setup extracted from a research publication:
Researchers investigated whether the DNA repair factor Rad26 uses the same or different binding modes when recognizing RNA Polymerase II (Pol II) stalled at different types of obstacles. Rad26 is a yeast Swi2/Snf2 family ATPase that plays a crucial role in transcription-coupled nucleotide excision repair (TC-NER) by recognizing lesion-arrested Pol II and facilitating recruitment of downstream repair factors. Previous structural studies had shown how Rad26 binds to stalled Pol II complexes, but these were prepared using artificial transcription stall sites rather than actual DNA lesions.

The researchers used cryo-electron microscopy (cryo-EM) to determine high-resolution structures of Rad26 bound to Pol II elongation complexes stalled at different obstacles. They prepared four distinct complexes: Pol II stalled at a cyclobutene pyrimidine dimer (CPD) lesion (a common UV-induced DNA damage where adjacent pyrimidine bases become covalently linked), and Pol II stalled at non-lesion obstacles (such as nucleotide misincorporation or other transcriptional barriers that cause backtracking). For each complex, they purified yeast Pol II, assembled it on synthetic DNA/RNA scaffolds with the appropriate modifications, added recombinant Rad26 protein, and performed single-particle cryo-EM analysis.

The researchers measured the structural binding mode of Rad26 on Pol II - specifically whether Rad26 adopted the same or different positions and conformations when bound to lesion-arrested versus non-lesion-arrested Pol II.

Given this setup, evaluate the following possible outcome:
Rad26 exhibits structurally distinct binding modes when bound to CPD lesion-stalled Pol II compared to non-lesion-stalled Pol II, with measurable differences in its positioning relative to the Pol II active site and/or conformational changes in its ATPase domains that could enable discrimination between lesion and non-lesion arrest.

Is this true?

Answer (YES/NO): NO